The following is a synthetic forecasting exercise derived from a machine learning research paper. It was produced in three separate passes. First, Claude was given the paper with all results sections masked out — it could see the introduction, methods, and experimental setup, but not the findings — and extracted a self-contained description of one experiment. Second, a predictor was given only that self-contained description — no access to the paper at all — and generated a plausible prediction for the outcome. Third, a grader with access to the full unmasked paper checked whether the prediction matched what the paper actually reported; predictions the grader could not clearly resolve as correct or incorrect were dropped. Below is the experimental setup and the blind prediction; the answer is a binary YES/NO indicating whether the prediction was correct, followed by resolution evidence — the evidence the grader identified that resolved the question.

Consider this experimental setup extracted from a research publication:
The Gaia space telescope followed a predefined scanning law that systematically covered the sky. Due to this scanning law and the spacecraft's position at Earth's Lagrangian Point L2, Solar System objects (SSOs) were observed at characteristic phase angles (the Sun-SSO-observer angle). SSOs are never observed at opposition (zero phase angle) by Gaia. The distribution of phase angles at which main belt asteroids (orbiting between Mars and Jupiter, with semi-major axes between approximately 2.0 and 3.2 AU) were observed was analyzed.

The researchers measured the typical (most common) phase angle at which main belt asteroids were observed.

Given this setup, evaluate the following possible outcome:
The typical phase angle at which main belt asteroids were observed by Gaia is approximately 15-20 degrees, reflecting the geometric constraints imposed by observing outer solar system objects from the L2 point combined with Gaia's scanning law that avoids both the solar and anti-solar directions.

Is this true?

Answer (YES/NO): NO